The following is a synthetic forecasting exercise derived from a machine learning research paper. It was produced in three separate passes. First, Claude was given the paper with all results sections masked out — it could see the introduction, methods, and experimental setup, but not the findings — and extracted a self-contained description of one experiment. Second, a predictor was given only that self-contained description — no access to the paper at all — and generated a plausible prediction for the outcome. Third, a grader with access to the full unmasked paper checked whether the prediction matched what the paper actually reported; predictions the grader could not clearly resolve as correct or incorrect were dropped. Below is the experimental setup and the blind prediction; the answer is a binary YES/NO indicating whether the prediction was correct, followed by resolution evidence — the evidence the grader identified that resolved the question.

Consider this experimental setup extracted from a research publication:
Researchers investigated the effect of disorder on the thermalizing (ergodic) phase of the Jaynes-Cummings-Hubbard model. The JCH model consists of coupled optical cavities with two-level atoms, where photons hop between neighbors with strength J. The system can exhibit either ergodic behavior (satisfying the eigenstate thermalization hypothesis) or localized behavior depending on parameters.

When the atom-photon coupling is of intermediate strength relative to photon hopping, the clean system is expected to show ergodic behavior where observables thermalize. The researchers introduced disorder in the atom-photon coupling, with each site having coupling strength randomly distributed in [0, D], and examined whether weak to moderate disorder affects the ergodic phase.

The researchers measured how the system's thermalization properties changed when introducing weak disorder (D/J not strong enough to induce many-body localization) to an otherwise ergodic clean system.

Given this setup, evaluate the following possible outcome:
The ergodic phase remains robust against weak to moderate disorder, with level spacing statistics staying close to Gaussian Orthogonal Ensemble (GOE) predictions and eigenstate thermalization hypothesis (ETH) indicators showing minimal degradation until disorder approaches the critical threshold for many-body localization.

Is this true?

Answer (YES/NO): NO